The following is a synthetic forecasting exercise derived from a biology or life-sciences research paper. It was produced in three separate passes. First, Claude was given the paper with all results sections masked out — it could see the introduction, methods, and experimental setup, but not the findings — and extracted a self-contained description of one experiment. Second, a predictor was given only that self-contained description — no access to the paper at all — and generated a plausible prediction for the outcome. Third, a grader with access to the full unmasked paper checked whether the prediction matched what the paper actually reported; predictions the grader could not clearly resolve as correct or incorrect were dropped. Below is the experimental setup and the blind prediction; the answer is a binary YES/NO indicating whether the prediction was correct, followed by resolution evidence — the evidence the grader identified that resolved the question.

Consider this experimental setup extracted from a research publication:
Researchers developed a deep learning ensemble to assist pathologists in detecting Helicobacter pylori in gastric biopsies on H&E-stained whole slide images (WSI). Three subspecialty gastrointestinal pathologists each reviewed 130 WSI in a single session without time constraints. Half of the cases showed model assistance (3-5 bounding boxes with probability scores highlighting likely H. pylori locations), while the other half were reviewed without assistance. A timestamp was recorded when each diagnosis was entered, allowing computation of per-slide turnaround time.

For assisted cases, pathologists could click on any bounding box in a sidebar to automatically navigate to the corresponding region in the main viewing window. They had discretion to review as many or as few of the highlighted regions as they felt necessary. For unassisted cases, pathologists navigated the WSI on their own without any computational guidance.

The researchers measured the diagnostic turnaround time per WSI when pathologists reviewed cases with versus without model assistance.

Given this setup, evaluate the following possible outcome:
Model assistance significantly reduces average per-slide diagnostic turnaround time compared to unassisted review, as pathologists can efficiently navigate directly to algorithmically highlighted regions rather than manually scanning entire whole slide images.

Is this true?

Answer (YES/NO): NO